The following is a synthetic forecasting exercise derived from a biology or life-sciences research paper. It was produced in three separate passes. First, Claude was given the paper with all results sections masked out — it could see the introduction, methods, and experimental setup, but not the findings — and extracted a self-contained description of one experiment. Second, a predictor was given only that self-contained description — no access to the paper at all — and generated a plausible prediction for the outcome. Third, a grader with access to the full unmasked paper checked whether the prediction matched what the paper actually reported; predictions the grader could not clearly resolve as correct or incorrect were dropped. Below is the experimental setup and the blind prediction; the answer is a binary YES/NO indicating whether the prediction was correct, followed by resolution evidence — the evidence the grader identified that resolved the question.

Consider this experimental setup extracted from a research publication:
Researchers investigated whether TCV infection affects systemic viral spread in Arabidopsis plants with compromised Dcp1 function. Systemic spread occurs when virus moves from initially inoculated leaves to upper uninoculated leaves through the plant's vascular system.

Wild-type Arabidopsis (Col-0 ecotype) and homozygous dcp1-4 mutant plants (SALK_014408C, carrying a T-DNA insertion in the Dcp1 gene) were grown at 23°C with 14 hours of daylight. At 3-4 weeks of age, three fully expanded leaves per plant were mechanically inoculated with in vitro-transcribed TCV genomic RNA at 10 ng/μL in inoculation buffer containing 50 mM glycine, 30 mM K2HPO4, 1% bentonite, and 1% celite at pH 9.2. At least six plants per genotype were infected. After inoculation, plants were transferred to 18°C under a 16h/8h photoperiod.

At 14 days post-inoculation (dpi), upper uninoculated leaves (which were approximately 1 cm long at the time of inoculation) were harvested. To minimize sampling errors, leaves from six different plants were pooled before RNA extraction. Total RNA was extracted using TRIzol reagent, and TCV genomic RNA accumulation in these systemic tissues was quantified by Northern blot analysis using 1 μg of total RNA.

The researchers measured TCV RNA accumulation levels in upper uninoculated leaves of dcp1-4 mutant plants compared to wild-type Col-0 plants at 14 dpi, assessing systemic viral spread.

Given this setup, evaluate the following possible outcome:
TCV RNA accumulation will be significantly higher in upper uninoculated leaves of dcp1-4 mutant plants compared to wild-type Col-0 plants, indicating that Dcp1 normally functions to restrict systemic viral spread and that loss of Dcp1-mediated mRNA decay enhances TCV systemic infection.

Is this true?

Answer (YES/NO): YES